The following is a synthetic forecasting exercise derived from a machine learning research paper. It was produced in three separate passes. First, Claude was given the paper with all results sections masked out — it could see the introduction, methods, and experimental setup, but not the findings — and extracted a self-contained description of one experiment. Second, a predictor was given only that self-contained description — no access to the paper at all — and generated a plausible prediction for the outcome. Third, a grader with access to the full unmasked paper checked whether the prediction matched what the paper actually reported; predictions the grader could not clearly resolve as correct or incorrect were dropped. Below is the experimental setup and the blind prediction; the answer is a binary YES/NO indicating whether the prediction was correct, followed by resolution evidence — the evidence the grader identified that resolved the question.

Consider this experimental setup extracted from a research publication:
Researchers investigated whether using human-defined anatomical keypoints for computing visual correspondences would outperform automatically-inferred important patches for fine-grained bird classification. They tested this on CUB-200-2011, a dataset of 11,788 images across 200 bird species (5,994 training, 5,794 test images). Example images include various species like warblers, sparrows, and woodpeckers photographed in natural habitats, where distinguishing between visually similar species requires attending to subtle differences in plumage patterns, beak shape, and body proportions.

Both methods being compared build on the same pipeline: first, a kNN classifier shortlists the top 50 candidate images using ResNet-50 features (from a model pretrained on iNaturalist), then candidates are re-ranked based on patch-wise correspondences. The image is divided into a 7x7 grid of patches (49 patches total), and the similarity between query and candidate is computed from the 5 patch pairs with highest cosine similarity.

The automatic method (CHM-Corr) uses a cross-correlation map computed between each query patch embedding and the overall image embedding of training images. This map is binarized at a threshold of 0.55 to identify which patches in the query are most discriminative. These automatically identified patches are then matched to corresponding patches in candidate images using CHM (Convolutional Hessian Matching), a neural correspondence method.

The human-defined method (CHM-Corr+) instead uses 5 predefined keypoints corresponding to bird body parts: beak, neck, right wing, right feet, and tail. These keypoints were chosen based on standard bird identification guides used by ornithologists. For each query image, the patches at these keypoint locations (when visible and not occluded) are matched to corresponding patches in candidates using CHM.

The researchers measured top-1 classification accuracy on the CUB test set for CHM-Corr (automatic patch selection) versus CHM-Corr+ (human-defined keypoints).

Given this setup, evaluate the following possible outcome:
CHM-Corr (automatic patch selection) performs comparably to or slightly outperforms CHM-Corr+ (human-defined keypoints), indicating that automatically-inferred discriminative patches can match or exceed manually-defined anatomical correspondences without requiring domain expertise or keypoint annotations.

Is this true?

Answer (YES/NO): YES